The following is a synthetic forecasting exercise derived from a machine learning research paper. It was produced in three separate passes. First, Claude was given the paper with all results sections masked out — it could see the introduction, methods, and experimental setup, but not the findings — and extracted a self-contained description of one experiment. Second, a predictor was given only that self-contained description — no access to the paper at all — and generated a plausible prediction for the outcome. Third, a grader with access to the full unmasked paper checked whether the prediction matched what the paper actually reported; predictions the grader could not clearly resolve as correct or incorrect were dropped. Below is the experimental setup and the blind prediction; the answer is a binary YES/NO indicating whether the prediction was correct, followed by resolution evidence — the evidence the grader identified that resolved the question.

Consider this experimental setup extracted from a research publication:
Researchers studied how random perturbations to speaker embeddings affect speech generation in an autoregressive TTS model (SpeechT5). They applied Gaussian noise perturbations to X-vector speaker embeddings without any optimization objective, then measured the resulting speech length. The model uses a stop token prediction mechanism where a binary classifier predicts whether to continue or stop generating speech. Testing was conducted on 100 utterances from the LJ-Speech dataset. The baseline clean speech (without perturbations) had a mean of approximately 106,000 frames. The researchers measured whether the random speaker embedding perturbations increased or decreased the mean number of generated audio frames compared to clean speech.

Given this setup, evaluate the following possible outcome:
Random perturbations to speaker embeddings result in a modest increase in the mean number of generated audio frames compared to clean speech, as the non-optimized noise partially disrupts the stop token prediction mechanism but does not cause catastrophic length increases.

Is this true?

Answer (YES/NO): NO